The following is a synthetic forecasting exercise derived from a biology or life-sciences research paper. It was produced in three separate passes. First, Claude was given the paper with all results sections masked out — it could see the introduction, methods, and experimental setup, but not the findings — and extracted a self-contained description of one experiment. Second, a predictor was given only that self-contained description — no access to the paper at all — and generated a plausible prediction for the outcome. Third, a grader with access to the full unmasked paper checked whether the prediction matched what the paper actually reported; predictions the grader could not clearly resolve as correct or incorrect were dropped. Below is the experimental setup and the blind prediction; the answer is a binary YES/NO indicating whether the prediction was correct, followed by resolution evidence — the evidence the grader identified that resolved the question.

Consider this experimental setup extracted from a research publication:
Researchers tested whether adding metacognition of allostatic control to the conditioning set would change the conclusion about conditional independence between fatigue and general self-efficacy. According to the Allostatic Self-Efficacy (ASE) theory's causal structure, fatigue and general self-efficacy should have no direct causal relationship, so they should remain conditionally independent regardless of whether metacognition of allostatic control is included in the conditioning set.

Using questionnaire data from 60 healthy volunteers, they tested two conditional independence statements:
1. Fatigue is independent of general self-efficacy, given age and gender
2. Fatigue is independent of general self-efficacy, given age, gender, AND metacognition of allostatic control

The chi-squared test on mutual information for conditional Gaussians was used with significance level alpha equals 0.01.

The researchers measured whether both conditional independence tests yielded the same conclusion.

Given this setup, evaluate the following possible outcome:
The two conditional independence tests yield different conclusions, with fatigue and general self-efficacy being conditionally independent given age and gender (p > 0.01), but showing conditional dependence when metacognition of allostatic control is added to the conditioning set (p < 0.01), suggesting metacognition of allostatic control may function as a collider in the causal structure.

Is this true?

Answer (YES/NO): NO